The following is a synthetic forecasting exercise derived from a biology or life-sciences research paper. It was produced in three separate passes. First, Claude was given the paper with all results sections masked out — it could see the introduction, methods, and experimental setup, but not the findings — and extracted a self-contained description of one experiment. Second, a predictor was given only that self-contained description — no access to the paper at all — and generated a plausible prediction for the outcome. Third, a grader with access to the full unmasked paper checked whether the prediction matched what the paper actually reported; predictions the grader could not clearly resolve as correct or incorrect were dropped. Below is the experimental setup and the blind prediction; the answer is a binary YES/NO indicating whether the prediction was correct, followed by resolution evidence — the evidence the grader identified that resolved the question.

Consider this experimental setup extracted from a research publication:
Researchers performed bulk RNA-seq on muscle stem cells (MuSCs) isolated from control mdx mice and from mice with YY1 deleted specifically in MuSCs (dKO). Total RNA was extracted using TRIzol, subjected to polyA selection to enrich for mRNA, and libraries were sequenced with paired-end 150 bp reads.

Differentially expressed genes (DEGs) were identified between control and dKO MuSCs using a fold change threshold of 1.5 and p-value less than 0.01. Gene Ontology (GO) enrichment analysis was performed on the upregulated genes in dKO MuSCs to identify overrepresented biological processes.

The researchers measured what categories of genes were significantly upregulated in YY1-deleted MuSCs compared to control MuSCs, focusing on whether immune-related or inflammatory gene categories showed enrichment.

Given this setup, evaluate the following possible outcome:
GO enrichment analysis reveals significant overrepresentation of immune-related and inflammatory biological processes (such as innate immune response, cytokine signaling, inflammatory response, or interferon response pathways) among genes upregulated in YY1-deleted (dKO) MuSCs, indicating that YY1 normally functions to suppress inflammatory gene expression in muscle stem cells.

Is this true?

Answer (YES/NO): YES